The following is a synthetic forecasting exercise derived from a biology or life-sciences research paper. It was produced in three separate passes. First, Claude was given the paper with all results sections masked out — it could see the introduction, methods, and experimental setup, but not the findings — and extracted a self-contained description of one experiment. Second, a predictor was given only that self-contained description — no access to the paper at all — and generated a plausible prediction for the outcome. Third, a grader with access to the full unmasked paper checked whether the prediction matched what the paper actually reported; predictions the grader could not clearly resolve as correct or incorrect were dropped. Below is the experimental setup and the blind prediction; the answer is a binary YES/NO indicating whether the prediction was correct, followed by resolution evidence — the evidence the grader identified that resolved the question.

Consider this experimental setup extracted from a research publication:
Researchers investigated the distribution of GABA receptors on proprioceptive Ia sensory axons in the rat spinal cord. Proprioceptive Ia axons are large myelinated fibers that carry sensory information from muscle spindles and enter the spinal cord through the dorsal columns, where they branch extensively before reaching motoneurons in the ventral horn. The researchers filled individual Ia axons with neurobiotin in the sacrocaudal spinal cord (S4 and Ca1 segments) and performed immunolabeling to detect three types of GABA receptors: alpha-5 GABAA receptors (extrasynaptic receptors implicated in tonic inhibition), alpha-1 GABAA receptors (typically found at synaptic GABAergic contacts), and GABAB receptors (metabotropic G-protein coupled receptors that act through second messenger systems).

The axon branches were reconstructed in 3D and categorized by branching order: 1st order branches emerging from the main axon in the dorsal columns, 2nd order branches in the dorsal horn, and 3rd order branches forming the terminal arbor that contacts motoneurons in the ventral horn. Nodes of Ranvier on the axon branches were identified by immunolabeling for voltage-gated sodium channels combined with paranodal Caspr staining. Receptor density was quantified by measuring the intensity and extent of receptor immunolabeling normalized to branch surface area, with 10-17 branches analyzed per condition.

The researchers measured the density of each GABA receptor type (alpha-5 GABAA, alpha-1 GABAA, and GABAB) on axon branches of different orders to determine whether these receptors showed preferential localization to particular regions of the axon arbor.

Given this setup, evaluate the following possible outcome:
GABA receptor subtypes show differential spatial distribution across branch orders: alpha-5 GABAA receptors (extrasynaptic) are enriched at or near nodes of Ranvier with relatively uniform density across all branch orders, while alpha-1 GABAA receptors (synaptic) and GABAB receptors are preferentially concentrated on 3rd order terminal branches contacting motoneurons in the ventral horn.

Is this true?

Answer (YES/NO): NO